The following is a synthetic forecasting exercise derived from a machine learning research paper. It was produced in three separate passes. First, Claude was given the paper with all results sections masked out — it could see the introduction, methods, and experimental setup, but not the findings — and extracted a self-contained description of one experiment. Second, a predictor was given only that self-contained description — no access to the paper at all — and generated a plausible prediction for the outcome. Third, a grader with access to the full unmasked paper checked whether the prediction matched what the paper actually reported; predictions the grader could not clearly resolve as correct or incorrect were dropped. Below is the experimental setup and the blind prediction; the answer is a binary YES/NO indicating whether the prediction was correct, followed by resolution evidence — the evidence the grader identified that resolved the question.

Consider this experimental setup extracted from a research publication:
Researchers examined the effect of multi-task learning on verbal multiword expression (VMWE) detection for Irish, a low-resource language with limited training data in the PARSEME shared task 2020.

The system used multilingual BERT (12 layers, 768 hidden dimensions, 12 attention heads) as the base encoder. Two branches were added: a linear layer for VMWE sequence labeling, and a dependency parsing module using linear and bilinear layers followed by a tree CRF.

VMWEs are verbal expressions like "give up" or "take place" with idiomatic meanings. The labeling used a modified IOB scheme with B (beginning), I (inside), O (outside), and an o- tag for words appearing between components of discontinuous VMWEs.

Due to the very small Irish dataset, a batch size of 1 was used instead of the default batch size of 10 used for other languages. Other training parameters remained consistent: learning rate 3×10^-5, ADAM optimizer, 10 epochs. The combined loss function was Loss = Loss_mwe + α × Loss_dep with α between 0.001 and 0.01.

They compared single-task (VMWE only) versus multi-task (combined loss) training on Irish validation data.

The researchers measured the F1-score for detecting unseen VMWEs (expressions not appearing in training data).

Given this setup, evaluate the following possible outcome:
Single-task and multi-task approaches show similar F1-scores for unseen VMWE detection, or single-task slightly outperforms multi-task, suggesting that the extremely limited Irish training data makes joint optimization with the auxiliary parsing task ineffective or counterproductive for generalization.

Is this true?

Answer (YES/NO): NO